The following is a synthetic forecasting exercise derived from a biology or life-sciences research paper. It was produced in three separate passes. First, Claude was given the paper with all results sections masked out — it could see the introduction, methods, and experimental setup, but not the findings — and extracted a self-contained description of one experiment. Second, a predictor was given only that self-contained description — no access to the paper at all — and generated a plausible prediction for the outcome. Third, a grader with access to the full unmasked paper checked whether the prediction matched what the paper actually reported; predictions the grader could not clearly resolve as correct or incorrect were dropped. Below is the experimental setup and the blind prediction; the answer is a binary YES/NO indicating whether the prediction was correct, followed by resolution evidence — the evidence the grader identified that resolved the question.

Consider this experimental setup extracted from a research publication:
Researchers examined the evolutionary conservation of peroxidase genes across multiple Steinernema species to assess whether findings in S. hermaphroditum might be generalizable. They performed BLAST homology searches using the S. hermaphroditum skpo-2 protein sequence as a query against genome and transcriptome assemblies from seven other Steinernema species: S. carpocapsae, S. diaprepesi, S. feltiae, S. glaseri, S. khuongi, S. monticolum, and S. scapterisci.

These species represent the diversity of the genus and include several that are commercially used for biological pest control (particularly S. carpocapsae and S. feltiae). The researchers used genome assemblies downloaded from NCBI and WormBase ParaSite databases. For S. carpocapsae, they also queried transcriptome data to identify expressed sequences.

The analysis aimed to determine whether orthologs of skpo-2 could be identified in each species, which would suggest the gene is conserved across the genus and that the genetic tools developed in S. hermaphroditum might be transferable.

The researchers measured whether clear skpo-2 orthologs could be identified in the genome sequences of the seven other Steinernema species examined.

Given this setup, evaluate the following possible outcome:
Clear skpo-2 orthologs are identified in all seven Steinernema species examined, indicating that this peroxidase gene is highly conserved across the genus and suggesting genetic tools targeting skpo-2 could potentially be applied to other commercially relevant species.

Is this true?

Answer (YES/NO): YES